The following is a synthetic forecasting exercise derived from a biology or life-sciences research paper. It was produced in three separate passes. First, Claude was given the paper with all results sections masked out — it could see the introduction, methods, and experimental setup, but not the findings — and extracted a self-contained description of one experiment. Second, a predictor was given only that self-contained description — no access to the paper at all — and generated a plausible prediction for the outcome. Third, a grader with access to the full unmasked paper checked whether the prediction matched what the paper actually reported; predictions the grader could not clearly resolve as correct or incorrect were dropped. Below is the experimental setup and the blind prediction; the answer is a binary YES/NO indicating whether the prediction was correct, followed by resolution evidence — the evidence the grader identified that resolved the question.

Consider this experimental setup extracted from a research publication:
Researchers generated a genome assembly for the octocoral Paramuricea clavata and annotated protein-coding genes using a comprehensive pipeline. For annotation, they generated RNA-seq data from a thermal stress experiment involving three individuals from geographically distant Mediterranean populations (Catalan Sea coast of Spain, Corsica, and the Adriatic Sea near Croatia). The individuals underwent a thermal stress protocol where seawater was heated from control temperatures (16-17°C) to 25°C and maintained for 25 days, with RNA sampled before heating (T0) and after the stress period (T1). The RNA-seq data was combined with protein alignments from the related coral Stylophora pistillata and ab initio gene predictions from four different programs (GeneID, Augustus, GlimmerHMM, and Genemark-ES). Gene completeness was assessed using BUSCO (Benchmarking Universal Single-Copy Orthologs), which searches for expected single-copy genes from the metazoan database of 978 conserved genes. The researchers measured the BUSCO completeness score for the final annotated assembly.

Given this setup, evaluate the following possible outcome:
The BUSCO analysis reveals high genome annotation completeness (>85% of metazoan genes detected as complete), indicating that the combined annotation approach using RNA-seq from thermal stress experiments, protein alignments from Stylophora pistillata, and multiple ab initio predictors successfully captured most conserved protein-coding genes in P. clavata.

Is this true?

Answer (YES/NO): NO